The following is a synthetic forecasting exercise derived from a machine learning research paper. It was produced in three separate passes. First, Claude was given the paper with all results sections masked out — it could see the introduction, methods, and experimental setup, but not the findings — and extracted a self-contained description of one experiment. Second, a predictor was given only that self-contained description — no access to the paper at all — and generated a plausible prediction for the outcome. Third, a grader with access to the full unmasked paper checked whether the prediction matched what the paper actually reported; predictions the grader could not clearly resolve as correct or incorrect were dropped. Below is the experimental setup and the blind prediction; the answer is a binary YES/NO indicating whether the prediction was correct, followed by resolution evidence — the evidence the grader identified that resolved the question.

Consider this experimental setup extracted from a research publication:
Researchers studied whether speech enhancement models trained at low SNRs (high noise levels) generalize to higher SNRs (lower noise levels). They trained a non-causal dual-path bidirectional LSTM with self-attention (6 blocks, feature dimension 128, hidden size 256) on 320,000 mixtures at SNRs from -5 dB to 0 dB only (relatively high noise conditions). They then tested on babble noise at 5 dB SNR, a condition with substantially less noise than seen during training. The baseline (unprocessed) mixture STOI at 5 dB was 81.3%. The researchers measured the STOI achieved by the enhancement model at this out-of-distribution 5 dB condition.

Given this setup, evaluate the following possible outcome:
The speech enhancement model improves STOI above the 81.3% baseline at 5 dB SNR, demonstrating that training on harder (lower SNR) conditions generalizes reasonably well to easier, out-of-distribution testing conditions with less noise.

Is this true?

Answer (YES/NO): YES